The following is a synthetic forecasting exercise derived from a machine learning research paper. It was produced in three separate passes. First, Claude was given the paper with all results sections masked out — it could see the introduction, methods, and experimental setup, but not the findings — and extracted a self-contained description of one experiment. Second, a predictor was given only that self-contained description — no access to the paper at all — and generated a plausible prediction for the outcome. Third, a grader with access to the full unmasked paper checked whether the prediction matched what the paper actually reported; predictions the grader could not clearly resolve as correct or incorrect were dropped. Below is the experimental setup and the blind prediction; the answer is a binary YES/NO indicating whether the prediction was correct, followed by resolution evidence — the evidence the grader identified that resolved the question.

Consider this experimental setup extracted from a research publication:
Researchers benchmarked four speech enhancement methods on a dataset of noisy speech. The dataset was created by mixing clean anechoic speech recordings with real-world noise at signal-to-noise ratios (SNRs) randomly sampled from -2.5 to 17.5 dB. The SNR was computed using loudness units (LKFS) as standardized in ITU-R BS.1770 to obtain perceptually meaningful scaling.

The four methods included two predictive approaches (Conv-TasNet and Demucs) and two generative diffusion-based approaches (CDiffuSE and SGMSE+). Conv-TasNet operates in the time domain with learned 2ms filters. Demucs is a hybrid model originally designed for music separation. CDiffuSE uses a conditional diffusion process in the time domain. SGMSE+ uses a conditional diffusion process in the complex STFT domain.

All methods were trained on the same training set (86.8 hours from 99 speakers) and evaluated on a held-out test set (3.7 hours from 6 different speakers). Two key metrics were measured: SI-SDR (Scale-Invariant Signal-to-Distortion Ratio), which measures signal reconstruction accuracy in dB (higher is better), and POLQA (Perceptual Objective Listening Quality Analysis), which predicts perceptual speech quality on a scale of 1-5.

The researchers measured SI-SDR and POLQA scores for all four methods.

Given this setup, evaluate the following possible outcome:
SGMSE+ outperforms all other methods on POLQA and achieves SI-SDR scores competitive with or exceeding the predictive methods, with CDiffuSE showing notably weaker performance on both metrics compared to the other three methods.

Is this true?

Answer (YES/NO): YES